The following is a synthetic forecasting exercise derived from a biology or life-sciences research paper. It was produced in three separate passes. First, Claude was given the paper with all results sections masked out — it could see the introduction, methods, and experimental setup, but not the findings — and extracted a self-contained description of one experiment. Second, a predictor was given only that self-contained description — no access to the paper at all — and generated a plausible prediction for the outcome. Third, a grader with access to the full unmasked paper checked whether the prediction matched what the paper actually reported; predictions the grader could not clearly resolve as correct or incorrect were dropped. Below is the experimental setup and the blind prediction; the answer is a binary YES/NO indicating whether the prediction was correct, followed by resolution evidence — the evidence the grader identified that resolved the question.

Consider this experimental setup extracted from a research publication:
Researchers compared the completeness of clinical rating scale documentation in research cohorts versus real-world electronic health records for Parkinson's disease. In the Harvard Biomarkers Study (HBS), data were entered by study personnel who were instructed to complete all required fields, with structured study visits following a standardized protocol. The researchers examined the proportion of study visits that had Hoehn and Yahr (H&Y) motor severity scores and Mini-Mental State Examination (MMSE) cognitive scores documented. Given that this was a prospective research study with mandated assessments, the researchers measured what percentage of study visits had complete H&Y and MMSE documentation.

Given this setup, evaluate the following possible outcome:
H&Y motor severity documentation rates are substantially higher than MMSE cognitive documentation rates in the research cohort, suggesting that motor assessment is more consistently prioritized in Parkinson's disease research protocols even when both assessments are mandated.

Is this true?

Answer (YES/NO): NO